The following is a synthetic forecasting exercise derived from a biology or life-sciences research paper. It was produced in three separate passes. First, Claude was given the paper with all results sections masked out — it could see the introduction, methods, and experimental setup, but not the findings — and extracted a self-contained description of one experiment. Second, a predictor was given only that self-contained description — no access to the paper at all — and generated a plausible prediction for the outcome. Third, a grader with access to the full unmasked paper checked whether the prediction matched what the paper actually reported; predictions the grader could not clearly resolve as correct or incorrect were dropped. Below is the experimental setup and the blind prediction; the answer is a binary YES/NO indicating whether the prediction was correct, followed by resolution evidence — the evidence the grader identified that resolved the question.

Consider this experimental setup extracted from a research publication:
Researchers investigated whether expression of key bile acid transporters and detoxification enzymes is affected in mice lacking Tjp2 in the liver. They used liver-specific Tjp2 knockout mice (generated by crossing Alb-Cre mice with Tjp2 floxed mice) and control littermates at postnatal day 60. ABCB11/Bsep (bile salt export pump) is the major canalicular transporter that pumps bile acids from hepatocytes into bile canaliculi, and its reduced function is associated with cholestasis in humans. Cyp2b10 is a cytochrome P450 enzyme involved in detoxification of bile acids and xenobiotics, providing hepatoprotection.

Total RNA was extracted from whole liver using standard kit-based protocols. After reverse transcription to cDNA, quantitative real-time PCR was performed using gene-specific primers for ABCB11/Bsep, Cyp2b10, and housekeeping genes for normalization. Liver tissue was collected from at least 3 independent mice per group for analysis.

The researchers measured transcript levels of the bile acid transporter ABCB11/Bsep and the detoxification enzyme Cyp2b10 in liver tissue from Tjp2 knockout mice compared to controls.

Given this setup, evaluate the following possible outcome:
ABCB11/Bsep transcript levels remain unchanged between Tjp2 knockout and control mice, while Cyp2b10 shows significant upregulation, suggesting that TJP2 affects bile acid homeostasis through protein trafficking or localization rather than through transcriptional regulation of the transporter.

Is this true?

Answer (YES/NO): NO